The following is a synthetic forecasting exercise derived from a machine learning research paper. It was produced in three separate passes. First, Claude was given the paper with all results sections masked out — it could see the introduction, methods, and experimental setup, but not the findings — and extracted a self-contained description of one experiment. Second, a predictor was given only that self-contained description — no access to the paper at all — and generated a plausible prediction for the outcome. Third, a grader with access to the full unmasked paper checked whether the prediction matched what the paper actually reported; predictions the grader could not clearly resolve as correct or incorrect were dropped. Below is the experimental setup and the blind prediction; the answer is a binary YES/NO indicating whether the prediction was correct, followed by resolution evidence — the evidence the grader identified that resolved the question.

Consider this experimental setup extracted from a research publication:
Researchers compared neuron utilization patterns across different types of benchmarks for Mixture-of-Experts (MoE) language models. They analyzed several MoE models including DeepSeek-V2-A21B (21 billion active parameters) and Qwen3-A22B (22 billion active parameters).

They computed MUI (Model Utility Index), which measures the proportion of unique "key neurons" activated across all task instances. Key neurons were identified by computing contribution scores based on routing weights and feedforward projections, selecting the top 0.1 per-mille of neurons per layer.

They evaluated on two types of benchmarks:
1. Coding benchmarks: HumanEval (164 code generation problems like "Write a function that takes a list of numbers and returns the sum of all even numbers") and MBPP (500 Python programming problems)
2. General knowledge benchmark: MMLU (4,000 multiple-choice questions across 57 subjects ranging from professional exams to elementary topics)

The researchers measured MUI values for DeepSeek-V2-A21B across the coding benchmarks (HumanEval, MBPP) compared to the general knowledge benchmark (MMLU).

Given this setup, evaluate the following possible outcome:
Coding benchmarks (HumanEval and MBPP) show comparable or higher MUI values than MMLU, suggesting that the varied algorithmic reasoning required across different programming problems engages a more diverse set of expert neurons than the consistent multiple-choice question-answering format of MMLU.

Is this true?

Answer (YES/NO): NO